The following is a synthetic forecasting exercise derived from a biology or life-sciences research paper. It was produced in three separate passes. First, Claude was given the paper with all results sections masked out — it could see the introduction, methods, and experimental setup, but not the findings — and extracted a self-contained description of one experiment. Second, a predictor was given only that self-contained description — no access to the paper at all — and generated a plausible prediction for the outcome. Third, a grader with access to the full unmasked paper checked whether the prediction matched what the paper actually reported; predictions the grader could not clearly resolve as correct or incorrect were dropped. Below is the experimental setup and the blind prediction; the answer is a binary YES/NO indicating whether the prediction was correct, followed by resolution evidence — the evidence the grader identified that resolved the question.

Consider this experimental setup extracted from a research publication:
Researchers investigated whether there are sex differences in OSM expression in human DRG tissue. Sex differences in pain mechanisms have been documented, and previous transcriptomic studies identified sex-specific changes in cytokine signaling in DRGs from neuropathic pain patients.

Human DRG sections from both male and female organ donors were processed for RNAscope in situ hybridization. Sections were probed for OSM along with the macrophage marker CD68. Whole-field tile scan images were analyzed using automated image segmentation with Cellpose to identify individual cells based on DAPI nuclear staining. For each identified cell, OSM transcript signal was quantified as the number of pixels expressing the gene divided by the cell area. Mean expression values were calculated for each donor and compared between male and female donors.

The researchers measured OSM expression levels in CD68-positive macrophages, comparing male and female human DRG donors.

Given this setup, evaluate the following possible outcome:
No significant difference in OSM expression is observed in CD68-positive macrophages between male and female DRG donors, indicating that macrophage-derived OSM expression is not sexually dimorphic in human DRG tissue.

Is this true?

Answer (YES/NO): YES